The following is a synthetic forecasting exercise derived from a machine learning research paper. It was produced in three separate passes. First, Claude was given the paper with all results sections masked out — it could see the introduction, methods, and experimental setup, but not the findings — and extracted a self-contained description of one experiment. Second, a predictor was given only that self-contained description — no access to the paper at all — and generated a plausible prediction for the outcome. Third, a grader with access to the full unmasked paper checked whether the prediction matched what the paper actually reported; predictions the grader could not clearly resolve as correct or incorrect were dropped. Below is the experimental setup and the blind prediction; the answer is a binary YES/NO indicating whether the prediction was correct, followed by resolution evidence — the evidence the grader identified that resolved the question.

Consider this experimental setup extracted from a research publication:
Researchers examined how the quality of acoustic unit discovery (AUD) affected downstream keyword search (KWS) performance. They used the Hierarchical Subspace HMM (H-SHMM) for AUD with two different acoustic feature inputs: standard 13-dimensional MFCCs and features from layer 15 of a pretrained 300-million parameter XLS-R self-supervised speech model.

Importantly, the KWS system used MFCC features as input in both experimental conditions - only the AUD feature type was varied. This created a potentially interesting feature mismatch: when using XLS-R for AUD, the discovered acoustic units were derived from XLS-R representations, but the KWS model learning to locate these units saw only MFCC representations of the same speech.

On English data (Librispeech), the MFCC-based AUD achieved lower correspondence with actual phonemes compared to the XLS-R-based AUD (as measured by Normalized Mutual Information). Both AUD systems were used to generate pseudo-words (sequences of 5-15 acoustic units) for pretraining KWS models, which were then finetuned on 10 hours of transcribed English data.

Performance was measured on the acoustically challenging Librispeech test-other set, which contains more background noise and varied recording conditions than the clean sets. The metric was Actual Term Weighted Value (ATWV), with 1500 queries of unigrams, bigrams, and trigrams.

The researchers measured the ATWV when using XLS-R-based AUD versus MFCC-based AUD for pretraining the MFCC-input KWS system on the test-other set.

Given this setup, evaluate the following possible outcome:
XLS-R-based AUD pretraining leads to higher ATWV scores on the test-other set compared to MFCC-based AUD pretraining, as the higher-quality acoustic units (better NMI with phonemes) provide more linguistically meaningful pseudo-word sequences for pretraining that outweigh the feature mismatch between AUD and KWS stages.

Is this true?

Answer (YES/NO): YES